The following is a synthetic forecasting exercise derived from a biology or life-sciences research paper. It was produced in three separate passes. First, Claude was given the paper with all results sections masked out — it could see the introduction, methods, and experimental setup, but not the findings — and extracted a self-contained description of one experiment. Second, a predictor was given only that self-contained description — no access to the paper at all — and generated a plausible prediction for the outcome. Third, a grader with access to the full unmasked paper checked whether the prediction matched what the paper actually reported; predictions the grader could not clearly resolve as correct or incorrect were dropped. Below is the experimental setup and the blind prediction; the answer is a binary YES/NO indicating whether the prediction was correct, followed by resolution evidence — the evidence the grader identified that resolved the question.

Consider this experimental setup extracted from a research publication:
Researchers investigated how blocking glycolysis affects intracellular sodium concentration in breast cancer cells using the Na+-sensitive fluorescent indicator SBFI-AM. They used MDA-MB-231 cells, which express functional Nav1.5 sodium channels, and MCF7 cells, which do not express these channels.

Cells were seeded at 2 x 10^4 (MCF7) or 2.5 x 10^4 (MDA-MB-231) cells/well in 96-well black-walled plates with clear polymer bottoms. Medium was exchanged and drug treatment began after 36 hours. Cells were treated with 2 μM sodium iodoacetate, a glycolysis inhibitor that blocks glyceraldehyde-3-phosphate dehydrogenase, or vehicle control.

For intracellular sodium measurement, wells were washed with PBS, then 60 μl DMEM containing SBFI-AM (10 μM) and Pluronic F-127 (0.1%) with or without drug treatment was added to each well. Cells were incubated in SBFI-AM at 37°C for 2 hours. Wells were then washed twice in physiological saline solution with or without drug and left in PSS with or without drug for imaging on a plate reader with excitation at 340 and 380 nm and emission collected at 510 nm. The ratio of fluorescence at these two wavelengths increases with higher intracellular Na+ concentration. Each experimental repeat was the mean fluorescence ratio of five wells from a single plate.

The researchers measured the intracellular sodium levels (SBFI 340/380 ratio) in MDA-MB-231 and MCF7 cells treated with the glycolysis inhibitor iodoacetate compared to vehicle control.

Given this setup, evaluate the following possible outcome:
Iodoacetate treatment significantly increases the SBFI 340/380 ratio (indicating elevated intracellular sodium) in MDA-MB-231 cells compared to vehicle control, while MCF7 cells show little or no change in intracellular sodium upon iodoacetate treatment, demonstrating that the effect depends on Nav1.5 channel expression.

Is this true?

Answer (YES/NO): NO